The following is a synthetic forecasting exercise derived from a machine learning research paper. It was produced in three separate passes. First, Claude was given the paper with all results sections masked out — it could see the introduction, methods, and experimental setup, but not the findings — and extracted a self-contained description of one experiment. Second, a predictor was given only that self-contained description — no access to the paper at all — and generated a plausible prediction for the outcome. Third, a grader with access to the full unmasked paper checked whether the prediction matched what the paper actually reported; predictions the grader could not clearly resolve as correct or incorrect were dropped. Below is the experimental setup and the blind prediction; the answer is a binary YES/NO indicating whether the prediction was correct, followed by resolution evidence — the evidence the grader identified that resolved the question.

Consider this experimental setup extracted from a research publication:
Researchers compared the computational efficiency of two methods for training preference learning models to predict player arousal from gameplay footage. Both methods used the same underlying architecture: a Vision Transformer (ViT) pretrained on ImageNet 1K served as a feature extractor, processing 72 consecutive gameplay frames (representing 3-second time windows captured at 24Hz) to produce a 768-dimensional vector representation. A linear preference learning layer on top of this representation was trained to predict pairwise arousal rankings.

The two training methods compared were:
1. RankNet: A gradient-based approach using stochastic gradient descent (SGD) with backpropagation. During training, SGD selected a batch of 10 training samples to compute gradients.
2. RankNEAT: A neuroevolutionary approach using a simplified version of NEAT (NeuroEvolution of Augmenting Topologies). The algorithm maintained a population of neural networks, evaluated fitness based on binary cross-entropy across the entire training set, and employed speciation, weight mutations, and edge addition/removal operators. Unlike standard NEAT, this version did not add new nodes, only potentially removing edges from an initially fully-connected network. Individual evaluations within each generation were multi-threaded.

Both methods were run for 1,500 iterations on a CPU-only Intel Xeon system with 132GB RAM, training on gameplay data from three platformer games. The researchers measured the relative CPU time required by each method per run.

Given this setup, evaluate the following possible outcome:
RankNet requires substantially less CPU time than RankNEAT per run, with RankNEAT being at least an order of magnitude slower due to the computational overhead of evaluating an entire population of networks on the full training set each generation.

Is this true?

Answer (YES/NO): NO